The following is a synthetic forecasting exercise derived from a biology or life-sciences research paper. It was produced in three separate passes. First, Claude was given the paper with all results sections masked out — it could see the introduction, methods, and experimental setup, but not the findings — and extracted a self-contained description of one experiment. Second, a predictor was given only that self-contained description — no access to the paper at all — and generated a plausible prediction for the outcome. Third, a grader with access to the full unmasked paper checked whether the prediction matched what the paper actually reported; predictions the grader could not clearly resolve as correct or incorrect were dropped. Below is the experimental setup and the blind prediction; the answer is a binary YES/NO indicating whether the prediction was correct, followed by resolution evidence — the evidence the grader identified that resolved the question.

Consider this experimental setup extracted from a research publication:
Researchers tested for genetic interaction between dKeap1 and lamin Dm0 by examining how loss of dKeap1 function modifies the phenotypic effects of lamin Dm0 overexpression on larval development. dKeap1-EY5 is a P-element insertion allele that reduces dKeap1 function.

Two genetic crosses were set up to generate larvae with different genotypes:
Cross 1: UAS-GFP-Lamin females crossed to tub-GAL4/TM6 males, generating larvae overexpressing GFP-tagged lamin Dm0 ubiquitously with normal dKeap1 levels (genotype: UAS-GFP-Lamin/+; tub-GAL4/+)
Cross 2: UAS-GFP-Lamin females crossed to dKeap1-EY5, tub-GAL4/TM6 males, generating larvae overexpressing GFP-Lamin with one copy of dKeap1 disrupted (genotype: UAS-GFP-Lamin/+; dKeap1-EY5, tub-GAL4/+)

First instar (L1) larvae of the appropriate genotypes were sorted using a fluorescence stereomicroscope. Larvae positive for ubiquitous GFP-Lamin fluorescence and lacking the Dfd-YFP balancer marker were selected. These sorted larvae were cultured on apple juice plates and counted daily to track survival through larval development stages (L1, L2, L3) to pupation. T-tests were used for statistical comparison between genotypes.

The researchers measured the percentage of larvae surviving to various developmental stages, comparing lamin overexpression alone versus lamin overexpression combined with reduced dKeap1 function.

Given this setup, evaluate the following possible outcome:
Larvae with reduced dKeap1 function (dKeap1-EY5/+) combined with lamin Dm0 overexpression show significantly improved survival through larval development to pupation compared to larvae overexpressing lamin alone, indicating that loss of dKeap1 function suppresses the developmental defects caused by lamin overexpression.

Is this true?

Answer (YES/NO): NO